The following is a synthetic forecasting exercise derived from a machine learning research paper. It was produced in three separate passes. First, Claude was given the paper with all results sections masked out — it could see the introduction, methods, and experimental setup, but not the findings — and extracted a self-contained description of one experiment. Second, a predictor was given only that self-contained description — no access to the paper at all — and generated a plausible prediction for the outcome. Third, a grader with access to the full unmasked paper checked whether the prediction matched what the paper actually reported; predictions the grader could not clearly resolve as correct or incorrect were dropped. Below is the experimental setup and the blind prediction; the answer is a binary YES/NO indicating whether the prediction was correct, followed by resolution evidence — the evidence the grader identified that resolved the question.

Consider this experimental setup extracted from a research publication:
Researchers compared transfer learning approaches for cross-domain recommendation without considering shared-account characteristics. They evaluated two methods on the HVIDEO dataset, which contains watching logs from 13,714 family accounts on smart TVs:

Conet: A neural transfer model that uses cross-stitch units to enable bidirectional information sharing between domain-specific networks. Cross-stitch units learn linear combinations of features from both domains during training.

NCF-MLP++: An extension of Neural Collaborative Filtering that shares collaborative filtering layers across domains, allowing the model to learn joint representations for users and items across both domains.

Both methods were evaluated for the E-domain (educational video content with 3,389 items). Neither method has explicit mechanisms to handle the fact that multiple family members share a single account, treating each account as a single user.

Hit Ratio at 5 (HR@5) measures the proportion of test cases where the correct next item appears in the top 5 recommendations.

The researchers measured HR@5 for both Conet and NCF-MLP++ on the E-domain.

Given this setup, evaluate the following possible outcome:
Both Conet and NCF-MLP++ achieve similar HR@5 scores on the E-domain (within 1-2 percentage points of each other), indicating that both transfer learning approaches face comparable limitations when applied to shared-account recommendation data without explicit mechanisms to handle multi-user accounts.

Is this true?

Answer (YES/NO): NO